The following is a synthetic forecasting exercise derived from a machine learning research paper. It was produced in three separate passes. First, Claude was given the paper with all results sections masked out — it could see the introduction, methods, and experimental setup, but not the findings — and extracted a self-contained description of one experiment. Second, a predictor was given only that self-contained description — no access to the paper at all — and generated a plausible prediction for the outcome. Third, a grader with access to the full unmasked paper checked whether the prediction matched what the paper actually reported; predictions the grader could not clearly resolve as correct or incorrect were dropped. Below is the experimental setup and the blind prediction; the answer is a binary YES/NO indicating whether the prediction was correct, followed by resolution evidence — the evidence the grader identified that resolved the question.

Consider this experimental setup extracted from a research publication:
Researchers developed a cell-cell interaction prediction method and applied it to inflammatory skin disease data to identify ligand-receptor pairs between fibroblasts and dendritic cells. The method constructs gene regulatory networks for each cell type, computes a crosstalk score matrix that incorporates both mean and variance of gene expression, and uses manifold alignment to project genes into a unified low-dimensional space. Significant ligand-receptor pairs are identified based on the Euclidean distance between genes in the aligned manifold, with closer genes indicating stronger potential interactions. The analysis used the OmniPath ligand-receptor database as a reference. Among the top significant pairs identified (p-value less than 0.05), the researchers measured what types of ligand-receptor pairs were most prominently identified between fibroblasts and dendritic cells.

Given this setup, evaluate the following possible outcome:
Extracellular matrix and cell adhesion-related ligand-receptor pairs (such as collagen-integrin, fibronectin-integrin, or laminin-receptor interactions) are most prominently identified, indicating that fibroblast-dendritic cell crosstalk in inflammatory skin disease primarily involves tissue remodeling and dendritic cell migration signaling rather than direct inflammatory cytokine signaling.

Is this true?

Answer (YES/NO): NO